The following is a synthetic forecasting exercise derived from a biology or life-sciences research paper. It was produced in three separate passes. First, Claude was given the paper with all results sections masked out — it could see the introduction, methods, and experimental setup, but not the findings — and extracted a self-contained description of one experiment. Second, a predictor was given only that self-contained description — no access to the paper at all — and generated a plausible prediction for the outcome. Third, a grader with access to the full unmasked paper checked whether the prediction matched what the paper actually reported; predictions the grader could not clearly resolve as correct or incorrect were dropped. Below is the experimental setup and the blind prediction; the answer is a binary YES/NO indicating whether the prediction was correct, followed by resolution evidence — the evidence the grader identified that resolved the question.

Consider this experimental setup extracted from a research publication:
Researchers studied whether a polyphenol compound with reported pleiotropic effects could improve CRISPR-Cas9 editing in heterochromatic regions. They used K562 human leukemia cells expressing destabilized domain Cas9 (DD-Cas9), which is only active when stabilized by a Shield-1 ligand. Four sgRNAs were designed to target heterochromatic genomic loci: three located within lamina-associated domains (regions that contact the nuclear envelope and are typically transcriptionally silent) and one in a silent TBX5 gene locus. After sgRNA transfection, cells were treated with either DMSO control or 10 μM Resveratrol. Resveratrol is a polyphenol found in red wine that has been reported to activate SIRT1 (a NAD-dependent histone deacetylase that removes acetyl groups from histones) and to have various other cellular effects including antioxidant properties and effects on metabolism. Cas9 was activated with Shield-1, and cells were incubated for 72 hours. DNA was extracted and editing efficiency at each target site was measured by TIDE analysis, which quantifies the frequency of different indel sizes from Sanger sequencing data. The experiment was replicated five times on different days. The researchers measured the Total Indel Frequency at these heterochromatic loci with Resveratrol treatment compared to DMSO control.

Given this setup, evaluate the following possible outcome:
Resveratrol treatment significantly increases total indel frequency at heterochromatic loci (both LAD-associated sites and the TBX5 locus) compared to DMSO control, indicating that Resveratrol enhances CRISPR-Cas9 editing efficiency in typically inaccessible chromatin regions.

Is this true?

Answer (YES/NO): NO